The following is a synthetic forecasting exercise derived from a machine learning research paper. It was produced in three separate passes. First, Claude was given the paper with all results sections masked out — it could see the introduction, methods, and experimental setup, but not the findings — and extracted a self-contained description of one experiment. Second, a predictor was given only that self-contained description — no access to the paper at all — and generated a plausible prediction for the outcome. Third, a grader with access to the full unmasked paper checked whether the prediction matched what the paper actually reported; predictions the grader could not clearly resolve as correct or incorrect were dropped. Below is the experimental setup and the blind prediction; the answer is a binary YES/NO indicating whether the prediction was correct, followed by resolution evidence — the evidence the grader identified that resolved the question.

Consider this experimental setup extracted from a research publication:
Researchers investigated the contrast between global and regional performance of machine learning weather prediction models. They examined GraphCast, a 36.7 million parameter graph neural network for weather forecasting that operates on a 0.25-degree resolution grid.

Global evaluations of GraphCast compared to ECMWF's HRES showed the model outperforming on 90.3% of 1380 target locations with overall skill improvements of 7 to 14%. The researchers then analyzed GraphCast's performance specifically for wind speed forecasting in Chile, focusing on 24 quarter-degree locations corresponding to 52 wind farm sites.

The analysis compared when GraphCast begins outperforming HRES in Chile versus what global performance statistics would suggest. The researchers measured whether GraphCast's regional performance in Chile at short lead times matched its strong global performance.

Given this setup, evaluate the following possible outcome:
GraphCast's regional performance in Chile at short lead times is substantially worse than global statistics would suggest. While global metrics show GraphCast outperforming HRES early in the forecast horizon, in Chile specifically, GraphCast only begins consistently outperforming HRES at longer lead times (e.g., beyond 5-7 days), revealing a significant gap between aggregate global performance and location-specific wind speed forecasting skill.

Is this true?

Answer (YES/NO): YES